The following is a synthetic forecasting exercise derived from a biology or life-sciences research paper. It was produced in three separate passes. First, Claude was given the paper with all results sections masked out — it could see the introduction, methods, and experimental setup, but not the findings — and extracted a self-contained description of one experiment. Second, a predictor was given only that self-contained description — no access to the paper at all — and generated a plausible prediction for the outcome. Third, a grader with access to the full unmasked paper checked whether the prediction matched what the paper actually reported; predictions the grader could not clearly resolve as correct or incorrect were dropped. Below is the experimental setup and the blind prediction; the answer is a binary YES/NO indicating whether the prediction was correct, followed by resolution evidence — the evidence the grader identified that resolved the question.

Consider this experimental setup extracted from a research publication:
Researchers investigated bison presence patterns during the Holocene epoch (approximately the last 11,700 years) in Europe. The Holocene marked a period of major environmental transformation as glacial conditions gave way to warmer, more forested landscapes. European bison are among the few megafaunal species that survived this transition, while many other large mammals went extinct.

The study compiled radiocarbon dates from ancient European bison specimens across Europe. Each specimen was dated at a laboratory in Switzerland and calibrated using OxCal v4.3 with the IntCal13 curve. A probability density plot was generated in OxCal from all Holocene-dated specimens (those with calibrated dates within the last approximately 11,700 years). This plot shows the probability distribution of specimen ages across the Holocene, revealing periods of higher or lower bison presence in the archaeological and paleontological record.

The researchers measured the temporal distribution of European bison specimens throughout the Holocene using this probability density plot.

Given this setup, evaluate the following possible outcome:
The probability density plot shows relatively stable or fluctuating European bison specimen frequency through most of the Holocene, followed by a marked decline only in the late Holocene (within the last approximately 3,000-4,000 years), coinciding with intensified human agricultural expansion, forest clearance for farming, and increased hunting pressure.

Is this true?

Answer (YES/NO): NO